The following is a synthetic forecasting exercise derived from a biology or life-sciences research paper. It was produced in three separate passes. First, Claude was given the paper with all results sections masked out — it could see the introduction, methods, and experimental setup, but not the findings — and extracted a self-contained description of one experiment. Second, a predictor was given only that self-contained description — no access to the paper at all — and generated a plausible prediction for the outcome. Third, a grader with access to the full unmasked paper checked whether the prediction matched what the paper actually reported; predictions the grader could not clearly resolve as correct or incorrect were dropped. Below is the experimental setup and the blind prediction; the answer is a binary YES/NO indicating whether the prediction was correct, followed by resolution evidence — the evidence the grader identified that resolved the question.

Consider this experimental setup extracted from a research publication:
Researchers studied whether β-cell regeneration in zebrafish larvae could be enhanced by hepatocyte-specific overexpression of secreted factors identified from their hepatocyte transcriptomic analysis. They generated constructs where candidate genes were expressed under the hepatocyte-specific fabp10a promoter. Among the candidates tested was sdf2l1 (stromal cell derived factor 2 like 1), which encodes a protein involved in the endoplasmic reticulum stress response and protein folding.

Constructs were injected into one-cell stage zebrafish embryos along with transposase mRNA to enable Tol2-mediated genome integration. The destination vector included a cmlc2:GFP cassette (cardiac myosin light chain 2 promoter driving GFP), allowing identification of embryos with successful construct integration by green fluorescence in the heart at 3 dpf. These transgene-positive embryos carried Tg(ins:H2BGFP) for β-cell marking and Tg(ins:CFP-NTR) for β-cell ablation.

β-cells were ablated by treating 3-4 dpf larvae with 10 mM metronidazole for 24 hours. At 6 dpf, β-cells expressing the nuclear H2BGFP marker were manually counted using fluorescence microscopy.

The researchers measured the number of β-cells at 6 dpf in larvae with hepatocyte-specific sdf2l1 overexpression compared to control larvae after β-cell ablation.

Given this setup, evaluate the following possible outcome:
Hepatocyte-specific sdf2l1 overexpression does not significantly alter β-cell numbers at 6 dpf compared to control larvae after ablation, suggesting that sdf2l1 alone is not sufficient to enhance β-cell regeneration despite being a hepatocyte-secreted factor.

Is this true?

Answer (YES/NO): YES